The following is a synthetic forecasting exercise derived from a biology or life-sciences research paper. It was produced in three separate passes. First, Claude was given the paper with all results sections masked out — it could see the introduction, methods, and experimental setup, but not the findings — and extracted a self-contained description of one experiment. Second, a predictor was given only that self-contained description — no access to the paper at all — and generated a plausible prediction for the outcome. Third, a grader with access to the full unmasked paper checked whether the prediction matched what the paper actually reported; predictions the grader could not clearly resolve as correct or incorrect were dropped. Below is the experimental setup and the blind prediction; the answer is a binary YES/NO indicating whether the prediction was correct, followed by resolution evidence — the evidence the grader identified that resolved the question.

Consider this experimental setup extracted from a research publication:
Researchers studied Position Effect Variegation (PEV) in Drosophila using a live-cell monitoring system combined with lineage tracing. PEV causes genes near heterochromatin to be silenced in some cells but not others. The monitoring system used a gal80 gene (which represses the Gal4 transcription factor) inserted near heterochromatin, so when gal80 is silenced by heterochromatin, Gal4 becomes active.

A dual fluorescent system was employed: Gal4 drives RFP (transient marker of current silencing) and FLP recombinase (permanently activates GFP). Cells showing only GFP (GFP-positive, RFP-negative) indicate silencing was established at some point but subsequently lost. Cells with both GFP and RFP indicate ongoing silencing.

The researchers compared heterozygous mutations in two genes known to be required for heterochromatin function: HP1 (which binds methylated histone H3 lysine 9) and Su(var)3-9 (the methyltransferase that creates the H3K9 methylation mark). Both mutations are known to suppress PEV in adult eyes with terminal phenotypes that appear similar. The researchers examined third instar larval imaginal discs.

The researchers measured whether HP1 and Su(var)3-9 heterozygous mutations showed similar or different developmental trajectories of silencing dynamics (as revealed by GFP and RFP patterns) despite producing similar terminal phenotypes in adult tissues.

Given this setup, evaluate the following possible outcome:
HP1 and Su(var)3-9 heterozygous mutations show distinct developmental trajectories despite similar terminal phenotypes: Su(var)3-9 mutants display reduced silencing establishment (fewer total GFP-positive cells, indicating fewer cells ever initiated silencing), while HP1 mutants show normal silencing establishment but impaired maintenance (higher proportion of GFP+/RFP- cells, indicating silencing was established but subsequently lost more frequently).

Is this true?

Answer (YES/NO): NO